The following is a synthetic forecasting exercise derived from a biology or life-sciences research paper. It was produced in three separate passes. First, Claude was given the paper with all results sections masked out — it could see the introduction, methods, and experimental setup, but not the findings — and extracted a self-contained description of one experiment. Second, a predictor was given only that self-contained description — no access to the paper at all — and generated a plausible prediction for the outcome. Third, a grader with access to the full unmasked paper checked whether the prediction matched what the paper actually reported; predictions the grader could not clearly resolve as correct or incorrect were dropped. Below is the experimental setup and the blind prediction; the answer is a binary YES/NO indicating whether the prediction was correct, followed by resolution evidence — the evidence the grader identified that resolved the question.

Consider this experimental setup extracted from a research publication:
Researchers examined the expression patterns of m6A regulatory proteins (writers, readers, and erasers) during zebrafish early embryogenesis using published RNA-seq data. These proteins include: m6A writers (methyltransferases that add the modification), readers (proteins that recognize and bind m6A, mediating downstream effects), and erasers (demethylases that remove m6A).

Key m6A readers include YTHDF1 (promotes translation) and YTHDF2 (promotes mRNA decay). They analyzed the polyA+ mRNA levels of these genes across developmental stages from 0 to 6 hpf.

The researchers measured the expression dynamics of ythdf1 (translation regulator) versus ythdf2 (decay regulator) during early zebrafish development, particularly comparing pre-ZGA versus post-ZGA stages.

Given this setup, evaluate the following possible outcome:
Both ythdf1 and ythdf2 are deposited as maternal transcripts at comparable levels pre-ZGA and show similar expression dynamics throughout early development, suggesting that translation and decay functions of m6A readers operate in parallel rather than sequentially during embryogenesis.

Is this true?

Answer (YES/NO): NO